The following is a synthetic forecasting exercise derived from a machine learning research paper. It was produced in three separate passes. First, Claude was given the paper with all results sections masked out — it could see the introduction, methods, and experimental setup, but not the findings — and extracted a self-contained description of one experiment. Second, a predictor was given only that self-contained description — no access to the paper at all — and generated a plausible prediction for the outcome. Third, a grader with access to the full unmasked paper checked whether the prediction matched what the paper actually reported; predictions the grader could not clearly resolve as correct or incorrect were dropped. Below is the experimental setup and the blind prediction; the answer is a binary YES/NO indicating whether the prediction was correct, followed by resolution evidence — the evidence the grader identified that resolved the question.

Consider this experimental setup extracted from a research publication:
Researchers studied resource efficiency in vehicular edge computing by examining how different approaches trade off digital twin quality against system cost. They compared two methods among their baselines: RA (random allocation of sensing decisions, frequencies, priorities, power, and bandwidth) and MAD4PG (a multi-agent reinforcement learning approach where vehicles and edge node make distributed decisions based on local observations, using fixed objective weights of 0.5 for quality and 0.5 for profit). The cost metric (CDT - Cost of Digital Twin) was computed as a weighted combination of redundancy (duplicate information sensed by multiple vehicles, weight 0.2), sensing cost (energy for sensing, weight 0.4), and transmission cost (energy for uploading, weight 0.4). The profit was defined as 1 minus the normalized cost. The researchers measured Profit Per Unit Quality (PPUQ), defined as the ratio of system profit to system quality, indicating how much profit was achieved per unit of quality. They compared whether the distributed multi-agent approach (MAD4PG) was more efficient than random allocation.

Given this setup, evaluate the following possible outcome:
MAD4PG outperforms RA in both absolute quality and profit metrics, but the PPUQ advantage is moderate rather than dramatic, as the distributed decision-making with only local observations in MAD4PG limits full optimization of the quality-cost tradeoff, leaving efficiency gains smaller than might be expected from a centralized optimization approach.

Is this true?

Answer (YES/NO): NO